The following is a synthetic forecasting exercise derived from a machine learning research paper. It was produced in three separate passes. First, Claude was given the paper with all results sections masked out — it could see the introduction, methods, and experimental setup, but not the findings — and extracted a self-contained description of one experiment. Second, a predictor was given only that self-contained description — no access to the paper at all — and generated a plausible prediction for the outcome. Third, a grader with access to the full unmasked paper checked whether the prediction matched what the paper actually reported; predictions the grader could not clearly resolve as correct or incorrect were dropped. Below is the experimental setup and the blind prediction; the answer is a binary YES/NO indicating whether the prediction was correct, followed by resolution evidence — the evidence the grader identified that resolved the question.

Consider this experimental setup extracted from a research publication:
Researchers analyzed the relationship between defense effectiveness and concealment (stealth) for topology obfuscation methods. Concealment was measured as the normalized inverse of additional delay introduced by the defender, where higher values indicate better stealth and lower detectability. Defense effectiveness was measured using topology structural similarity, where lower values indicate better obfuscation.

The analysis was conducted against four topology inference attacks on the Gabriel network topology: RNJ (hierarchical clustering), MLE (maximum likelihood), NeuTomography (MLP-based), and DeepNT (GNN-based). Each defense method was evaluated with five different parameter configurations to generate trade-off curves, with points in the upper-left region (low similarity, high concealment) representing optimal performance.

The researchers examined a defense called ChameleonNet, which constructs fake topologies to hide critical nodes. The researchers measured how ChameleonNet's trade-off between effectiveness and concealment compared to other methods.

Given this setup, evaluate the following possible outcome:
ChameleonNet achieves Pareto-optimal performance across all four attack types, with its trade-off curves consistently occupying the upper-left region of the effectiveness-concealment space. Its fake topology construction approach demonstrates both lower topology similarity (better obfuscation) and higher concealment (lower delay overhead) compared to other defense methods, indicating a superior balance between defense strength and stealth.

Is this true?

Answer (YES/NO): NO